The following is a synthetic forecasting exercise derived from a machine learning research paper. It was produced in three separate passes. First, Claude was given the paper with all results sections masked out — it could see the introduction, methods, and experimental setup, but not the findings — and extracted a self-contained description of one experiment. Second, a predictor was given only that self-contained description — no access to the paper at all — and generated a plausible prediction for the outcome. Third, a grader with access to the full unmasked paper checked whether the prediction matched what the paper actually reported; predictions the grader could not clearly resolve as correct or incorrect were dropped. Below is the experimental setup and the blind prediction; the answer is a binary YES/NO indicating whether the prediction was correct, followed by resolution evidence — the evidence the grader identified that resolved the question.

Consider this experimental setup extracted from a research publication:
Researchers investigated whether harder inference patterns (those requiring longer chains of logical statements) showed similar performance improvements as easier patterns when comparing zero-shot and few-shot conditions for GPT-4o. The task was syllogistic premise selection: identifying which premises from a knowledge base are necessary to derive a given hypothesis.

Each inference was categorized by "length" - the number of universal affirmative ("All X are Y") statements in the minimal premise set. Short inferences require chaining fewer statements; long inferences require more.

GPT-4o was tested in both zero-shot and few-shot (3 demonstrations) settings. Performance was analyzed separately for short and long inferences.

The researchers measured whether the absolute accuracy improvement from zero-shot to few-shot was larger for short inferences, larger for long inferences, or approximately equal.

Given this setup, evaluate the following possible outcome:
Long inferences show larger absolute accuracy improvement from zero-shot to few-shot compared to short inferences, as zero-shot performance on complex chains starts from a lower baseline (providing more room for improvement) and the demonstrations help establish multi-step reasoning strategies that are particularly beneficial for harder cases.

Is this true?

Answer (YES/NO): NO